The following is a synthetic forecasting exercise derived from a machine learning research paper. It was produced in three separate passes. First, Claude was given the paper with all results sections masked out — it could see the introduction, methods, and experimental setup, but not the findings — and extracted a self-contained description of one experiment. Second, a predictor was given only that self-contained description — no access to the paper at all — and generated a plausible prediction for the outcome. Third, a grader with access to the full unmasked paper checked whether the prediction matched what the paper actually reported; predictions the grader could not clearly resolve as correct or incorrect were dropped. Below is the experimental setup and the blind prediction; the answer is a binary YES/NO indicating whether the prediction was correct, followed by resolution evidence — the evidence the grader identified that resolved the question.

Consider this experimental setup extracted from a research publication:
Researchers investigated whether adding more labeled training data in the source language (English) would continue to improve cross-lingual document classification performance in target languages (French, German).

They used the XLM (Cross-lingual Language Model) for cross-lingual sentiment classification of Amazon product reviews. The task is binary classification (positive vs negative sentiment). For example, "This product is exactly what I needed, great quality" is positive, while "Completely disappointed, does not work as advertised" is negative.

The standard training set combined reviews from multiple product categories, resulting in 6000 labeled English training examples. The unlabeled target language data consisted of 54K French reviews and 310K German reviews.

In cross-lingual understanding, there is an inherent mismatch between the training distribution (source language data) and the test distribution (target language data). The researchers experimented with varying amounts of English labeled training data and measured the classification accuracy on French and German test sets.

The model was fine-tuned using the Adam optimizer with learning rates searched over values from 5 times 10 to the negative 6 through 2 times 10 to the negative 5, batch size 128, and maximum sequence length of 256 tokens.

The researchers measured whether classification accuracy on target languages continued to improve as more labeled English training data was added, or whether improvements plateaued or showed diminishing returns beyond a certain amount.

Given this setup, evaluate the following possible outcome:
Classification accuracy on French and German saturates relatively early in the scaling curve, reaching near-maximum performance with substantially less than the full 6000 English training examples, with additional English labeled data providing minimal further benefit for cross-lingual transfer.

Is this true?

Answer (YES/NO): NO